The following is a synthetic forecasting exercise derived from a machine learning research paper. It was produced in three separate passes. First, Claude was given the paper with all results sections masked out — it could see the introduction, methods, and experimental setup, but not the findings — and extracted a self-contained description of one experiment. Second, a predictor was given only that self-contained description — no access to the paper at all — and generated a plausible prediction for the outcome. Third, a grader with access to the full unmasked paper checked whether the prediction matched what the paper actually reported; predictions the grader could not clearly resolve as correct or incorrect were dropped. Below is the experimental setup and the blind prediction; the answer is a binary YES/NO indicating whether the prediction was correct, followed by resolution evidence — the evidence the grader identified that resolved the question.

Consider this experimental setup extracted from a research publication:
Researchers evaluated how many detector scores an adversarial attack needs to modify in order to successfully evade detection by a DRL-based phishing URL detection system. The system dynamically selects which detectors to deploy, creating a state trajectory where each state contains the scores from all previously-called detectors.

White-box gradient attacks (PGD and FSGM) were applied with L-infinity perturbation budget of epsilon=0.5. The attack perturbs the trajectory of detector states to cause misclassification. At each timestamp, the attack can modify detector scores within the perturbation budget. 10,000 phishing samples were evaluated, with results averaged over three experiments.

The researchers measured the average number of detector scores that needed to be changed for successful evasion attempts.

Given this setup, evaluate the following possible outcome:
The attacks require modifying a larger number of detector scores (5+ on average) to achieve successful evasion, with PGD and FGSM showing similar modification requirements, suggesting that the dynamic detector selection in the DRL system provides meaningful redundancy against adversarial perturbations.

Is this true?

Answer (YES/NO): NO